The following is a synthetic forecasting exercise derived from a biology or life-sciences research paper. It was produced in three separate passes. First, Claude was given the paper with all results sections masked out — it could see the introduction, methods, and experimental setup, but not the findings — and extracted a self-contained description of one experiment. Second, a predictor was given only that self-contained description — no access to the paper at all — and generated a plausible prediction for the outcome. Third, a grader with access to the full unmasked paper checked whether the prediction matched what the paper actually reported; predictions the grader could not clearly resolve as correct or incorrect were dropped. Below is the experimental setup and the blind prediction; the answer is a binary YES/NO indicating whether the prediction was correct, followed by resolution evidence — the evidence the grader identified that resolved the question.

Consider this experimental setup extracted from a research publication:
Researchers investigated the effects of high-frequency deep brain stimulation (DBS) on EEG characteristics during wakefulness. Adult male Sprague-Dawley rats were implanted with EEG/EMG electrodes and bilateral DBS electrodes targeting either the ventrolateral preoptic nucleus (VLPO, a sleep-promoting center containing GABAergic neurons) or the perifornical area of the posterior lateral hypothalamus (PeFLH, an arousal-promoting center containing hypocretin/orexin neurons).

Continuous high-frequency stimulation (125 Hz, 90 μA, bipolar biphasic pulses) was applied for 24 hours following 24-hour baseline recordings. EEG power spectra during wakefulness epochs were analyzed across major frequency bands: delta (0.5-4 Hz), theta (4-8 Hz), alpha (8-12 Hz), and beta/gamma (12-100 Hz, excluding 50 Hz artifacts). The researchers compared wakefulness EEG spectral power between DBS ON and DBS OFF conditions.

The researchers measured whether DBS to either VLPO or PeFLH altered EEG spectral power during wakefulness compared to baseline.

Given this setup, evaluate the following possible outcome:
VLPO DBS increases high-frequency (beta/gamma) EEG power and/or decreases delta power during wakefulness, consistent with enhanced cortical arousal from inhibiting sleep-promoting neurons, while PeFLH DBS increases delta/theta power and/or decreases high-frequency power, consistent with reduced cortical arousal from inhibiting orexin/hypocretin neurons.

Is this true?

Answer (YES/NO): NO